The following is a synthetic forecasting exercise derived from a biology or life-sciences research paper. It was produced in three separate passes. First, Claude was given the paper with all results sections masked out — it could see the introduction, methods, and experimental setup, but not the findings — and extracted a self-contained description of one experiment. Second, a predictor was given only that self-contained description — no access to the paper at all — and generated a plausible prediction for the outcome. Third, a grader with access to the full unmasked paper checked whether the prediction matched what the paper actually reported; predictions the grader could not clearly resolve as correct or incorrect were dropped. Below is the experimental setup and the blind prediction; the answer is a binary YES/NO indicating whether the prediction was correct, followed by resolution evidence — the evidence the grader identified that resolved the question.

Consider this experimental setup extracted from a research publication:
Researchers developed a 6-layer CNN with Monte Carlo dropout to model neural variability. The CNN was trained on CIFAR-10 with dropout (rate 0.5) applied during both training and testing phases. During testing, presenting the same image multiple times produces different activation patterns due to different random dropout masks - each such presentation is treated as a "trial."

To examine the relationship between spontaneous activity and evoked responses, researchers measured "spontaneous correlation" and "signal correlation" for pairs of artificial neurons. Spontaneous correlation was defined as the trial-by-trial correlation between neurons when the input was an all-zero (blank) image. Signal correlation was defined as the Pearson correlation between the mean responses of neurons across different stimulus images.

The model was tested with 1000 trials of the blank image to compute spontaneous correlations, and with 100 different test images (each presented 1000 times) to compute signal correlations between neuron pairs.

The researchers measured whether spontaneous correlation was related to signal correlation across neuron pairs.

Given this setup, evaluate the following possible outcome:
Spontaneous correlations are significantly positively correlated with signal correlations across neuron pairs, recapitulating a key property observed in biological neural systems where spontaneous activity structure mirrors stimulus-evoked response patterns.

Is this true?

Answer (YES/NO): YES